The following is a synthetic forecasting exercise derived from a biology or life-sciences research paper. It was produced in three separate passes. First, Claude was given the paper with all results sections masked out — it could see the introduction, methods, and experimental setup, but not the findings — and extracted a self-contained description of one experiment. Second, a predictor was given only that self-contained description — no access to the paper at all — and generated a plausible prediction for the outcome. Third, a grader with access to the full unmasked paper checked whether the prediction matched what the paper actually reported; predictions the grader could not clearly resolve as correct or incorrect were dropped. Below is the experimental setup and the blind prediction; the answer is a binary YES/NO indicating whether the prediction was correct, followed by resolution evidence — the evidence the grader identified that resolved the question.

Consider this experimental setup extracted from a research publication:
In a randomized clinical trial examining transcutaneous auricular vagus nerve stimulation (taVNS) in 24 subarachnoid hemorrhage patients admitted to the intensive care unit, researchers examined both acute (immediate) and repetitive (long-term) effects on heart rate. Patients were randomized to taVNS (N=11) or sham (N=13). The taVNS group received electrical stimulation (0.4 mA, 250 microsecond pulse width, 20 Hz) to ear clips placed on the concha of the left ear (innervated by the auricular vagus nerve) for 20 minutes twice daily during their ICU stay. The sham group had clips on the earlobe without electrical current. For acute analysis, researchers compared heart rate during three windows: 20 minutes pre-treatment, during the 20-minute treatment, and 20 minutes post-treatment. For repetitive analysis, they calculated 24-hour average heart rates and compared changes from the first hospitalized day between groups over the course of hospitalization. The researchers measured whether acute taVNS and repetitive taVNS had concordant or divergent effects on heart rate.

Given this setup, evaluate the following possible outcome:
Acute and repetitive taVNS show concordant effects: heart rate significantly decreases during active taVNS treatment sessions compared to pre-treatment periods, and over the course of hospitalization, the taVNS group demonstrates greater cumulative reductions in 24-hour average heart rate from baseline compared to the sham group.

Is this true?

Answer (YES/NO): NO